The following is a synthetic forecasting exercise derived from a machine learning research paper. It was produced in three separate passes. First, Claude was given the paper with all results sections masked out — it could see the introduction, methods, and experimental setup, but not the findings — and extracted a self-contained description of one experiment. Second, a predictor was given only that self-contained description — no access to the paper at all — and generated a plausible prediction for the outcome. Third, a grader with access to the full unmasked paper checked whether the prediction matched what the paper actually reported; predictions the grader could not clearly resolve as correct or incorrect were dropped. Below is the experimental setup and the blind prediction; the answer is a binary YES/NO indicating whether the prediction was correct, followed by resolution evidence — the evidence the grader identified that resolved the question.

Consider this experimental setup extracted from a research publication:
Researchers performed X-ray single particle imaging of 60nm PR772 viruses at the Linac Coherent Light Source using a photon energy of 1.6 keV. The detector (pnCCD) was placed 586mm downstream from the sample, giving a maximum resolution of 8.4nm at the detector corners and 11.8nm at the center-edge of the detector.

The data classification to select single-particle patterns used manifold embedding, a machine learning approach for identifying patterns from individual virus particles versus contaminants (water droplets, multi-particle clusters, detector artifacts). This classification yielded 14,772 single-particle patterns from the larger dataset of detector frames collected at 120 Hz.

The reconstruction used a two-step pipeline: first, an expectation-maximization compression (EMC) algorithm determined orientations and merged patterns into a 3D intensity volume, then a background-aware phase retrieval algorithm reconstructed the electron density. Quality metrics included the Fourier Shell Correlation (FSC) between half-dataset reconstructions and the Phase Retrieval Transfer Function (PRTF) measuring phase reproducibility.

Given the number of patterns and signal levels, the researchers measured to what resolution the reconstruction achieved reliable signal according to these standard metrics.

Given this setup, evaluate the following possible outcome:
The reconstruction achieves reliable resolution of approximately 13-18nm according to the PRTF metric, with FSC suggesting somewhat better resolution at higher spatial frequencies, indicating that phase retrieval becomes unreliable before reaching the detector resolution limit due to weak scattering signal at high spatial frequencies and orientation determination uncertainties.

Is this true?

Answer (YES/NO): NO